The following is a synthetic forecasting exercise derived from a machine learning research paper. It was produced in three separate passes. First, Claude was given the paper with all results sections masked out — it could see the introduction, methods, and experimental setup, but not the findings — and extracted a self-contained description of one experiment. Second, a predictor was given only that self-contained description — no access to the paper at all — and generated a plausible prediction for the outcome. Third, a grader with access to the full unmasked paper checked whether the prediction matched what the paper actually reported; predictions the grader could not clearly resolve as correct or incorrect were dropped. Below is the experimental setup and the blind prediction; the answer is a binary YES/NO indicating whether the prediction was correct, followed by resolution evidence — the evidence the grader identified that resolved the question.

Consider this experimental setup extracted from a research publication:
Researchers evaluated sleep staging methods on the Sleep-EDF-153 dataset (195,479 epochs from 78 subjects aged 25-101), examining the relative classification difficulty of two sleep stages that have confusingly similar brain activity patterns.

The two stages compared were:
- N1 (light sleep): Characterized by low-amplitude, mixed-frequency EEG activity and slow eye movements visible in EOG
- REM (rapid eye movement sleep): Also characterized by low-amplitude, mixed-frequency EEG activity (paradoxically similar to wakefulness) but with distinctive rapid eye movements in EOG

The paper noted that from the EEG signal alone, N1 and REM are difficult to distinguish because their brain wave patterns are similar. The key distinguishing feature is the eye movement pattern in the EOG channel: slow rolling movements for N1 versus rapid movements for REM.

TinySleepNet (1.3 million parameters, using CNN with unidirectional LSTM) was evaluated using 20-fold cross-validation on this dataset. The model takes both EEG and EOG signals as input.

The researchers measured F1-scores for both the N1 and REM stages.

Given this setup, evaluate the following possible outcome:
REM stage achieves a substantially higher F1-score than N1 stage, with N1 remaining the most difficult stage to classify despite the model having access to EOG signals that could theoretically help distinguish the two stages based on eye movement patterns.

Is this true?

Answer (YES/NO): YES